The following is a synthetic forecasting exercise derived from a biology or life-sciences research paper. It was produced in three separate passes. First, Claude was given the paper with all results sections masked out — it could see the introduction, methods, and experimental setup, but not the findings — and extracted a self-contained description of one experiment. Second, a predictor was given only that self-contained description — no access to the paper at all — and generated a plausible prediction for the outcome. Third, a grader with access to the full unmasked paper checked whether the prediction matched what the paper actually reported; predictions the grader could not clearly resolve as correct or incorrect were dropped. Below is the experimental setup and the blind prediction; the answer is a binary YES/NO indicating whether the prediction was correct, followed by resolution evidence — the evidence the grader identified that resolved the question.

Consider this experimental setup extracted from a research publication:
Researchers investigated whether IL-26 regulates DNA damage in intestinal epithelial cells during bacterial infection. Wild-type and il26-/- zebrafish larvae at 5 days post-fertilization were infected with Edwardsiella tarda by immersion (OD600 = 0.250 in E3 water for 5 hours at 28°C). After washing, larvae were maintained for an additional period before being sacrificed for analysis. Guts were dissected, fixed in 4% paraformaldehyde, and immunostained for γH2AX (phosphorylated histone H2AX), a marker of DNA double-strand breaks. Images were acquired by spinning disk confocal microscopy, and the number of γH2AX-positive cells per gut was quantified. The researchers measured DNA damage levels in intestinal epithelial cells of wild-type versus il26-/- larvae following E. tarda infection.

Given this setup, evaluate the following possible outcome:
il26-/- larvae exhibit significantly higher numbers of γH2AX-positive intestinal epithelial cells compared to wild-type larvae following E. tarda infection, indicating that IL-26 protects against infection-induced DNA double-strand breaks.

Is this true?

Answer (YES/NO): YES